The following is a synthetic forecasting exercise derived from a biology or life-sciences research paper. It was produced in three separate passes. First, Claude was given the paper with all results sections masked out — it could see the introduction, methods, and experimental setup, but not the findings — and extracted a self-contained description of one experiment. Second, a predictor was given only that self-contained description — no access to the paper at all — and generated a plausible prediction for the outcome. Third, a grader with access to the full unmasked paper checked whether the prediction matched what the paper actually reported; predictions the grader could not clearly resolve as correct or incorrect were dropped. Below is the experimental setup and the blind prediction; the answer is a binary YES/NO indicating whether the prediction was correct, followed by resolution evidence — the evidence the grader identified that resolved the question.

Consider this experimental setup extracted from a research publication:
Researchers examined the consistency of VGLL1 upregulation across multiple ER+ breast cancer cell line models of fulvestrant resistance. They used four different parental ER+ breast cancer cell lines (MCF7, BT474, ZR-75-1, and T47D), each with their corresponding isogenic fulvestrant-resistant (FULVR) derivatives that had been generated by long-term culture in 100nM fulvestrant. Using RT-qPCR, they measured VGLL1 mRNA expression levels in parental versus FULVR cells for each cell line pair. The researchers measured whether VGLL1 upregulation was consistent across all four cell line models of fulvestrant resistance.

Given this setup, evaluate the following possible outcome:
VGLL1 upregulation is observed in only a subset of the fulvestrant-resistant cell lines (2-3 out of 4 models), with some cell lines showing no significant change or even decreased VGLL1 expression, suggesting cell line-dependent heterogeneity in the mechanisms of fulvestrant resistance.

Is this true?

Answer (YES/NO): NO